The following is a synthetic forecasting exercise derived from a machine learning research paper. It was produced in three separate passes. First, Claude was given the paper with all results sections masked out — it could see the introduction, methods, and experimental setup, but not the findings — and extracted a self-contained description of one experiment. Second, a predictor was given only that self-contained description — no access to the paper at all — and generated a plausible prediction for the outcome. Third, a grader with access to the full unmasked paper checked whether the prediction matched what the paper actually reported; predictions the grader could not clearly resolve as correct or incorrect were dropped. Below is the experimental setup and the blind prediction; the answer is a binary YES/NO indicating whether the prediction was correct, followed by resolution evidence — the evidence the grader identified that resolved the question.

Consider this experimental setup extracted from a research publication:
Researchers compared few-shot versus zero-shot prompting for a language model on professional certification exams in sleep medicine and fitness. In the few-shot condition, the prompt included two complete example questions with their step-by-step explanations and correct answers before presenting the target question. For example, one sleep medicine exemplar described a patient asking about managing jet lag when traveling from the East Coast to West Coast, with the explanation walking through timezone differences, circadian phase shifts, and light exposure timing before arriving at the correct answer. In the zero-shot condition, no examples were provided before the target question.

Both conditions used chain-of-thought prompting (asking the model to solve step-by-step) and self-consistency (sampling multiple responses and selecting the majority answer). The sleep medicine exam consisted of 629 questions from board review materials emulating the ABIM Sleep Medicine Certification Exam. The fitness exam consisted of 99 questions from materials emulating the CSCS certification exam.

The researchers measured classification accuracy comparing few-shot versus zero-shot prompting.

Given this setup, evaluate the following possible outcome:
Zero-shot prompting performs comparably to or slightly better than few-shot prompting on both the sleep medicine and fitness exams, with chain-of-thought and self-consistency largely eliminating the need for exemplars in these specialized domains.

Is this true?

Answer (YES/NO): NO